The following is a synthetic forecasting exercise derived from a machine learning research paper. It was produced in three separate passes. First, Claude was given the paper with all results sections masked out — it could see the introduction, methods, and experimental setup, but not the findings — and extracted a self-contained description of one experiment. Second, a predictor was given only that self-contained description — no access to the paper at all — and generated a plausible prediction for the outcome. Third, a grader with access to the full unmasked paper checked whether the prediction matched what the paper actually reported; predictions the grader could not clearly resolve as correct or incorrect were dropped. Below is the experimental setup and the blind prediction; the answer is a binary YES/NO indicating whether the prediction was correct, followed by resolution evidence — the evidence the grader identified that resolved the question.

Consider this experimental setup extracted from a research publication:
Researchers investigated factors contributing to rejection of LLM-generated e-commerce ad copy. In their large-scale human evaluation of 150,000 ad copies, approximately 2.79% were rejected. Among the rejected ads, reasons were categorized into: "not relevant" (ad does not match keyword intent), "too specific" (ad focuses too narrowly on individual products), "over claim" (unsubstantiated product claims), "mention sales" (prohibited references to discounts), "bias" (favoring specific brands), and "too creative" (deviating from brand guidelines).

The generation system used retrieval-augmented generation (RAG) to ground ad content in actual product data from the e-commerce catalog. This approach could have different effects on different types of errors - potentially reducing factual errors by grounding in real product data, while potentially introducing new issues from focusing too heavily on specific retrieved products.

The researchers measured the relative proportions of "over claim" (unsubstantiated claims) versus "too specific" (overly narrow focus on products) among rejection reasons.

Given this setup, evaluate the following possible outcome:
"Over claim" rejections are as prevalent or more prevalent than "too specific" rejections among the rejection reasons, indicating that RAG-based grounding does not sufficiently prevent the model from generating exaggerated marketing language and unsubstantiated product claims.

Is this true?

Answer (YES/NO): NO